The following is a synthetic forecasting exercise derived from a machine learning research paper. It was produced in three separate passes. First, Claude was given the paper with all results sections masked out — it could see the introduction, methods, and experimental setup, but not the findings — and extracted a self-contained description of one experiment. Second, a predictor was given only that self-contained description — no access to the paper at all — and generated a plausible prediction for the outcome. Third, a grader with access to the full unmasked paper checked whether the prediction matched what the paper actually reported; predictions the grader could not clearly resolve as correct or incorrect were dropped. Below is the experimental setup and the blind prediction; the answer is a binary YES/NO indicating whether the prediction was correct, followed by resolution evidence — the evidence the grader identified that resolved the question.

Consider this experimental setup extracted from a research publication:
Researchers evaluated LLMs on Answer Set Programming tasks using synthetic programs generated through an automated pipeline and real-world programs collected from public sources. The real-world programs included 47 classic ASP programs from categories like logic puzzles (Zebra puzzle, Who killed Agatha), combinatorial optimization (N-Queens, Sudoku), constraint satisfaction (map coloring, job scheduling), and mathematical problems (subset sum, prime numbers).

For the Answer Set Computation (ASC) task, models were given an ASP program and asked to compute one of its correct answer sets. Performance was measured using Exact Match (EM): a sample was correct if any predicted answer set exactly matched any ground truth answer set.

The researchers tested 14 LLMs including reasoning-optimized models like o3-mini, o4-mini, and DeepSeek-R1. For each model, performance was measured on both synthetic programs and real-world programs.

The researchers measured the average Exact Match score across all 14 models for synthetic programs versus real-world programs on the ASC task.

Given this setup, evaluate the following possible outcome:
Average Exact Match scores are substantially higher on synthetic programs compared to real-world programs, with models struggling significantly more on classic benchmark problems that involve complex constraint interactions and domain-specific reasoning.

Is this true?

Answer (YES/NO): YES